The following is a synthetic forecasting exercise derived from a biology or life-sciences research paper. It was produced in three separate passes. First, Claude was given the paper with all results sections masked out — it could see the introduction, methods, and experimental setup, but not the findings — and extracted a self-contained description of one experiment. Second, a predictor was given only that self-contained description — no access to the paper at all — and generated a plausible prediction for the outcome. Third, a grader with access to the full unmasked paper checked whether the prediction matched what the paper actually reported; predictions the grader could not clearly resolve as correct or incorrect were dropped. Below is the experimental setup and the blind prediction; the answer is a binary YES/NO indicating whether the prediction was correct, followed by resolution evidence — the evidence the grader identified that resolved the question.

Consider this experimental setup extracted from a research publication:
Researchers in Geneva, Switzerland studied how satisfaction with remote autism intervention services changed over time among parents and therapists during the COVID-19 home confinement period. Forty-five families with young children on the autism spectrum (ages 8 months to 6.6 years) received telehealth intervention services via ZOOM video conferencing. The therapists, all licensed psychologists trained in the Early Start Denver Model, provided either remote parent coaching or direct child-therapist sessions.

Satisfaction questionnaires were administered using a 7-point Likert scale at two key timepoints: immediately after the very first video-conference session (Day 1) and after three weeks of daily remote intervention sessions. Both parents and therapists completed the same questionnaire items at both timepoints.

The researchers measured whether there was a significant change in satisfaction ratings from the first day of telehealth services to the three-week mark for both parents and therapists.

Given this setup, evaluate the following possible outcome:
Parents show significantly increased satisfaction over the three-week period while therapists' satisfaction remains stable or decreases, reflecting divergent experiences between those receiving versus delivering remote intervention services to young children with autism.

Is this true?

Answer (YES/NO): NO